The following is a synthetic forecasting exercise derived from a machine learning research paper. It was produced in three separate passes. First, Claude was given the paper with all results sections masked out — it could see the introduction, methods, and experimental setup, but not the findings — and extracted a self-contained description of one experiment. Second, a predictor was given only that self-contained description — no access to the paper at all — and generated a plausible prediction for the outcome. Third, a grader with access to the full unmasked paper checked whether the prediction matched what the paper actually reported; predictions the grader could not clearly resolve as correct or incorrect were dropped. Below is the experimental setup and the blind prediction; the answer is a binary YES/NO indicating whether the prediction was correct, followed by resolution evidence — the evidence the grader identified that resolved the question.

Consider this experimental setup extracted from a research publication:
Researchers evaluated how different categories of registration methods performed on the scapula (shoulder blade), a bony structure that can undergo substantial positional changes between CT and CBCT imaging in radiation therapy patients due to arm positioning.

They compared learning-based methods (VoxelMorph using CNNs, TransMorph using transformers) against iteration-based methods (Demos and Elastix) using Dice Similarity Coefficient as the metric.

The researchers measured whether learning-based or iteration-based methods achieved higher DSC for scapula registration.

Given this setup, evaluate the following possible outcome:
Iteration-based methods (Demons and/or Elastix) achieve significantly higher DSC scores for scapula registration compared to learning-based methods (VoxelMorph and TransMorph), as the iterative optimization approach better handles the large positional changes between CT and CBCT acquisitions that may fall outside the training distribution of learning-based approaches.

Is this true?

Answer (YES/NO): YES